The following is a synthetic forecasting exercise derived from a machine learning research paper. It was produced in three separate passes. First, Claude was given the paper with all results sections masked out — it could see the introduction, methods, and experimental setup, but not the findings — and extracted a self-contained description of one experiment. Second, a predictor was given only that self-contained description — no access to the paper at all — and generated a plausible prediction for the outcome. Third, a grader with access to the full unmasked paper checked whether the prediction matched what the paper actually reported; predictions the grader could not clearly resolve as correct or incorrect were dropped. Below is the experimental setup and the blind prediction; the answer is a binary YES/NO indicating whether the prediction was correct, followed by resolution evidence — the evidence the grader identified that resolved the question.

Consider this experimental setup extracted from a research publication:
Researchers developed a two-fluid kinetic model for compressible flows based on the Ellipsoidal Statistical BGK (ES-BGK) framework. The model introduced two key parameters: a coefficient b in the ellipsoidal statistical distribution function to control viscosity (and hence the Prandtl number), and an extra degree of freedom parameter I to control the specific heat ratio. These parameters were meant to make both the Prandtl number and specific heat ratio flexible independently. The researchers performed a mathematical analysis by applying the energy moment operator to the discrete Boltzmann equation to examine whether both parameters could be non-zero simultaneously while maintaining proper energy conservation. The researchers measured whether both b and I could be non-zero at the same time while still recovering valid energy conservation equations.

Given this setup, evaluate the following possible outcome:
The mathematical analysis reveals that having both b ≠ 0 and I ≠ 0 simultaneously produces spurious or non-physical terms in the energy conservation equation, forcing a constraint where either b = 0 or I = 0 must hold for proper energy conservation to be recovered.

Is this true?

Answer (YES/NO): YES